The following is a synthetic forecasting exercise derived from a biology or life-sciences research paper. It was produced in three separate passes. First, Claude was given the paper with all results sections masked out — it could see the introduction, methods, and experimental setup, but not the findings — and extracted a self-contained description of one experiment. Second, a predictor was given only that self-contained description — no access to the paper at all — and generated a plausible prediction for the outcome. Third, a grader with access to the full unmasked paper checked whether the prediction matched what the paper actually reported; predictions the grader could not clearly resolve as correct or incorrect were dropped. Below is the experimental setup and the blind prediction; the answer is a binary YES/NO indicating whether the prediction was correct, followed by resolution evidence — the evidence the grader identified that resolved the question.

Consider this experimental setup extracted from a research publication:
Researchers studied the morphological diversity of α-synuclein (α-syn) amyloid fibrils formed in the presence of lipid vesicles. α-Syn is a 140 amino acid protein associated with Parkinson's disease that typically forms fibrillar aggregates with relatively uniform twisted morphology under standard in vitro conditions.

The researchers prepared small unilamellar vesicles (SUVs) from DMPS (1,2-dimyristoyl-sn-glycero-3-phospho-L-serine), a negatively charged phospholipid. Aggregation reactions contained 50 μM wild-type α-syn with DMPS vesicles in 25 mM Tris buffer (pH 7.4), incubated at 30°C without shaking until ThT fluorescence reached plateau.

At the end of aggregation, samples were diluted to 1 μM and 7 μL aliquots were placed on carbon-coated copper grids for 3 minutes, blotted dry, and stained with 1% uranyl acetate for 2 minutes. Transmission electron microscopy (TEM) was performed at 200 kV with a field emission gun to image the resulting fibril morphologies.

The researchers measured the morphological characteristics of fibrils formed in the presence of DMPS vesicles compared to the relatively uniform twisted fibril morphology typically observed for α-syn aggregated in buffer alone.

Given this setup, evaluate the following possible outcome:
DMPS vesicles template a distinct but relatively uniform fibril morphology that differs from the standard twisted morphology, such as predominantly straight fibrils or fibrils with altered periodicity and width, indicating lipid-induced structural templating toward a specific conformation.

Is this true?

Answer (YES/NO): NO